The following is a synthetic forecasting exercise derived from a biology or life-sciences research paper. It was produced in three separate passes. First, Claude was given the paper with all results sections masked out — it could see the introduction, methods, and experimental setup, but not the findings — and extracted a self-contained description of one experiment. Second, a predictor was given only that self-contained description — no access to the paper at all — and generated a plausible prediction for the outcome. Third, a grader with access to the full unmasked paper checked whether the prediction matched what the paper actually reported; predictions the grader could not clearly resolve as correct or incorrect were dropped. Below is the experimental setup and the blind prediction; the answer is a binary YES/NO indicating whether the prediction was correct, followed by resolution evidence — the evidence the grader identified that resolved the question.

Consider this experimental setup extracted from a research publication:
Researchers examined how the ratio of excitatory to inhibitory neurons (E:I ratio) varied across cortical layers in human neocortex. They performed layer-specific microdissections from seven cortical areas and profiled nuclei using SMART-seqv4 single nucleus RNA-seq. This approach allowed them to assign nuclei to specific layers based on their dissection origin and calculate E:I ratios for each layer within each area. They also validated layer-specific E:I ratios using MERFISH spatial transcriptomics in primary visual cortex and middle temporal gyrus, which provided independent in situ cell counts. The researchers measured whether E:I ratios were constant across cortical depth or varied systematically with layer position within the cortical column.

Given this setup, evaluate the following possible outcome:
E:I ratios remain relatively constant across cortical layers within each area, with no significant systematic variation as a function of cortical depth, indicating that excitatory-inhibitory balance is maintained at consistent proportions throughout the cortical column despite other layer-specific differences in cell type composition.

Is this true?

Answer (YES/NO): NO